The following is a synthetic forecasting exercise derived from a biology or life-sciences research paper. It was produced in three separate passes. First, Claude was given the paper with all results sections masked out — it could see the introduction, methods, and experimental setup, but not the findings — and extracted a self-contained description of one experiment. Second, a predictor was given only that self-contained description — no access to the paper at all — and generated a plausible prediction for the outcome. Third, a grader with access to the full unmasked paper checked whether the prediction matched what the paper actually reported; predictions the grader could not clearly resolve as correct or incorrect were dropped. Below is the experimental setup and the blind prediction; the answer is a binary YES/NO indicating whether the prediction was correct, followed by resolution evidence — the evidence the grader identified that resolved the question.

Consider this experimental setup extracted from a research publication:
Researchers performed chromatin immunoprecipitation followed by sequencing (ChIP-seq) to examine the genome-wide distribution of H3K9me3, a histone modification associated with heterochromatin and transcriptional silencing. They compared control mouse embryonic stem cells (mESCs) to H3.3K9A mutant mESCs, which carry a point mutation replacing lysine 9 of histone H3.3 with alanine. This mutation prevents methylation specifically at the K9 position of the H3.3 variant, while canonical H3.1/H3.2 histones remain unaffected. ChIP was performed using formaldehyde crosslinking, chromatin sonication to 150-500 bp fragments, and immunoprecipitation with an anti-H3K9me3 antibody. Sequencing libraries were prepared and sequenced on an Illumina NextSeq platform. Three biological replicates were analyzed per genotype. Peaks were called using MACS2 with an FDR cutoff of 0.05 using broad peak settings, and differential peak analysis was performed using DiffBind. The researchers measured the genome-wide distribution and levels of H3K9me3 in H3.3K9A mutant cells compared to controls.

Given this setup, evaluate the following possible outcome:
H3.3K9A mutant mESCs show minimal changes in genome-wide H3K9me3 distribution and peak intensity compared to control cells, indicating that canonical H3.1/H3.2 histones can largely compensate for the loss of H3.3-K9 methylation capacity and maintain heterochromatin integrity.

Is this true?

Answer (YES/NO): NO